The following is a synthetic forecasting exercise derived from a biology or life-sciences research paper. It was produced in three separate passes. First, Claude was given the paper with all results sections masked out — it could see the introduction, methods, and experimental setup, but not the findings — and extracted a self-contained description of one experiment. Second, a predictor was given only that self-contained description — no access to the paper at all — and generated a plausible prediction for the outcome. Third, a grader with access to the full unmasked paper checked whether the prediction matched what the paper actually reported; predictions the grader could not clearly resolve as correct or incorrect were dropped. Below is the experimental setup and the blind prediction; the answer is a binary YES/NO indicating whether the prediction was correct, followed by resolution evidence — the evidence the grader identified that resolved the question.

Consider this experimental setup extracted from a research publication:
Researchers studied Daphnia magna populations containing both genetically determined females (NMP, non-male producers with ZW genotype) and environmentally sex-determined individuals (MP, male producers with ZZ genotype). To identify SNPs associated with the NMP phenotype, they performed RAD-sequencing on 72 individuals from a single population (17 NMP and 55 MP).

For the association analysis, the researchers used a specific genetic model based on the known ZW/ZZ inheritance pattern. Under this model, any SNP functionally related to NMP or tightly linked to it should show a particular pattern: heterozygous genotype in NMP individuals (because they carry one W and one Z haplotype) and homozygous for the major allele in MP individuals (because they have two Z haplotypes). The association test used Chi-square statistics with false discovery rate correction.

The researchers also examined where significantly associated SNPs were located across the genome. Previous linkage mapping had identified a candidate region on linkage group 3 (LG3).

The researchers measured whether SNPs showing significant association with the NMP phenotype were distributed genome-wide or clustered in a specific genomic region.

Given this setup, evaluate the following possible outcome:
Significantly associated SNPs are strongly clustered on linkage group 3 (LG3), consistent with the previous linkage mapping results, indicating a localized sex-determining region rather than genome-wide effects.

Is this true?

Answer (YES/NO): YES